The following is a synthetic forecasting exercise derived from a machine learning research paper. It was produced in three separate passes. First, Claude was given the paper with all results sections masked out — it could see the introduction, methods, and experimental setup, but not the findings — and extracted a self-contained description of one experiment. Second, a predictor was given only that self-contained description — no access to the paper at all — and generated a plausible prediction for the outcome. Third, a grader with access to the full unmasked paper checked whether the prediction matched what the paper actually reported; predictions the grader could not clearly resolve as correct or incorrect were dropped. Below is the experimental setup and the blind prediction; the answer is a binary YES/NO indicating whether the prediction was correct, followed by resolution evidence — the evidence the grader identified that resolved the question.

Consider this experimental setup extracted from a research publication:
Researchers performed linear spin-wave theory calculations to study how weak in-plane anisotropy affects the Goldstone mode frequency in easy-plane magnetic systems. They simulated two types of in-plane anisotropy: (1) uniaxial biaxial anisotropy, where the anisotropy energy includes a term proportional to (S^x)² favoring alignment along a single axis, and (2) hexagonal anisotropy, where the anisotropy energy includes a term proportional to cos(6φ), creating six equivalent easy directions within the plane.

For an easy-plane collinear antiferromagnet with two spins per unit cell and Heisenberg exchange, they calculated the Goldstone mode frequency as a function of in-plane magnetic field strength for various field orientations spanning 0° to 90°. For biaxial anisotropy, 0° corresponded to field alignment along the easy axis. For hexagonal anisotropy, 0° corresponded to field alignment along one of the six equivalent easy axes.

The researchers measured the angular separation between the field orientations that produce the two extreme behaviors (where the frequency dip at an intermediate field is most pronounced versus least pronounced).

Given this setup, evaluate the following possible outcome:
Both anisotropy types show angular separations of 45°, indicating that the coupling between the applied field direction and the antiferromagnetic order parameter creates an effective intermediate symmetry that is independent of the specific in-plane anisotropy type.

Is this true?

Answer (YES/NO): NO